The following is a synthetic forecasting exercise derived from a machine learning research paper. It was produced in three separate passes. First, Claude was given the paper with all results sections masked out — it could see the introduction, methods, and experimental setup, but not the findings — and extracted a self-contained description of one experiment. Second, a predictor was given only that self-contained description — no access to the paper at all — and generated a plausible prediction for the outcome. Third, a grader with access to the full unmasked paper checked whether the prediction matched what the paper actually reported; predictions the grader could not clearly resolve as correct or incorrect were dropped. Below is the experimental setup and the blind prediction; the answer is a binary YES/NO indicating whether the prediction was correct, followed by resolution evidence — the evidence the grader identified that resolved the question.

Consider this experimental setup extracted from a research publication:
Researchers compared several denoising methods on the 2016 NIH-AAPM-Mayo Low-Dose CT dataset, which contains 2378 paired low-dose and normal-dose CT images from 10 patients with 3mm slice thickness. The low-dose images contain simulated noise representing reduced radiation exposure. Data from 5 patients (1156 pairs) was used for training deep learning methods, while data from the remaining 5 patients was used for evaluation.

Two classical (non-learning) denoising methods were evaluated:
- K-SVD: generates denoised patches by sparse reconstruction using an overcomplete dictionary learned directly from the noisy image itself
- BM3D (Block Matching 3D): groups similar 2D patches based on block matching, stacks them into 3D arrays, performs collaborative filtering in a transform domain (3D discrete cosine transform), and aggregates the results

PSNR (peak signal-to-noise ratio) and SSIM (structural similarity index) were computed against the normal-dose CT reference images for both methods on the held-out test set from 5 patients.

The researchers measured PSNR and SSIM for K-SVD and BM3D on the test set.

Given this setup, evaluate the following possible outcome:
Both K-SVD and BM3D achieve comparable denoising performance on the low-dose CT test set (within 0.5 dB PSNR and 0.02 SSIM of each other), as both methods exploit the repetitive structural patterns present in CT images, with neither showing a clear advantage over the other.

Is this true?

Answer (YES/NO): YES